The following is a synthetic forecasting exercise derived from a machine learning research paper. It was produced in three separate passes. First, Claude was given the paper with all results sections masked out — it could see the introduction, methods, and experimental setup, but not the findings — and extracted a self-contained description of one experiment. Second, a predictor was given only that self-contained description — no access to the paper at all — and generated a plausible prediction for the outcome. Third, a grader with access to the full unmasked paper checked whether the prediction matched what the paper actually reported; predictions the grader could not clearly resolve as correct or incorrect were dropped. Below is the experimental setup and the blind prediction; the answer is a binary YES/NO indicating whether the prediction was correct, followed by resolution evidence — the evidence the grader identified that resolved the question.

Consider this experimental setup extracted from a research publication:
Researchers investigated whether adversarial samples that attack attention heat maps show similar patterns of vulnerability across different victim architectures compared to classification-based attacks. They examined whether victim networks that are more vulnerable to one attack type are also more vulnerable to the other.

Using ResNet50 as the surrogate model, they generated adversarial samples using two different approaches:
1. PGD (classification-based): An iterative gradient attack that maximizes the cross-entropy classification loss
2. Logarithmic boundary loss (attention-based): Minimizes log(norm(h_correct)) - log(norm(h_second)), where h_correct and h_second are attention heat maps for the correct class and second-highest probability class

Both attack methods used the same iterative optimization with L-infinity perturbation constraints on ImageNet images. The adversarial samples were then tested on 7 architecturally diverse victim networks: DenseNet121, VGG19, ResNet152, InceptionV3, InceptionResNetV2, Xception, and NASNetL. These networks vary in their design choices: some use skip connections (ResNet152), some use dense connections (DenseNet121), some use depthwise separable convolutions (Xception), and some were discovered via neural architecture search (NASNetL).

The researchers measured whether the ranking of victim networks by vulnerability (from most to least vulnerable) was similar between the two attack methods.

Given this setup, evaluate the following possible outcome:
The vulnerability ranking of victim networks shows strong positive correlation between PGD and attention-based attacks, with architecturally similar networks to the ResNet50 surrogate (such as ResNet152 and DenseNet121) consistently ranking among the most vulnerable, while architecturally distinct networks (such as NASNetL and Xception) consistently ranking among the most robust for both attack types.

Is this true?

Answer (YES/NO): NO